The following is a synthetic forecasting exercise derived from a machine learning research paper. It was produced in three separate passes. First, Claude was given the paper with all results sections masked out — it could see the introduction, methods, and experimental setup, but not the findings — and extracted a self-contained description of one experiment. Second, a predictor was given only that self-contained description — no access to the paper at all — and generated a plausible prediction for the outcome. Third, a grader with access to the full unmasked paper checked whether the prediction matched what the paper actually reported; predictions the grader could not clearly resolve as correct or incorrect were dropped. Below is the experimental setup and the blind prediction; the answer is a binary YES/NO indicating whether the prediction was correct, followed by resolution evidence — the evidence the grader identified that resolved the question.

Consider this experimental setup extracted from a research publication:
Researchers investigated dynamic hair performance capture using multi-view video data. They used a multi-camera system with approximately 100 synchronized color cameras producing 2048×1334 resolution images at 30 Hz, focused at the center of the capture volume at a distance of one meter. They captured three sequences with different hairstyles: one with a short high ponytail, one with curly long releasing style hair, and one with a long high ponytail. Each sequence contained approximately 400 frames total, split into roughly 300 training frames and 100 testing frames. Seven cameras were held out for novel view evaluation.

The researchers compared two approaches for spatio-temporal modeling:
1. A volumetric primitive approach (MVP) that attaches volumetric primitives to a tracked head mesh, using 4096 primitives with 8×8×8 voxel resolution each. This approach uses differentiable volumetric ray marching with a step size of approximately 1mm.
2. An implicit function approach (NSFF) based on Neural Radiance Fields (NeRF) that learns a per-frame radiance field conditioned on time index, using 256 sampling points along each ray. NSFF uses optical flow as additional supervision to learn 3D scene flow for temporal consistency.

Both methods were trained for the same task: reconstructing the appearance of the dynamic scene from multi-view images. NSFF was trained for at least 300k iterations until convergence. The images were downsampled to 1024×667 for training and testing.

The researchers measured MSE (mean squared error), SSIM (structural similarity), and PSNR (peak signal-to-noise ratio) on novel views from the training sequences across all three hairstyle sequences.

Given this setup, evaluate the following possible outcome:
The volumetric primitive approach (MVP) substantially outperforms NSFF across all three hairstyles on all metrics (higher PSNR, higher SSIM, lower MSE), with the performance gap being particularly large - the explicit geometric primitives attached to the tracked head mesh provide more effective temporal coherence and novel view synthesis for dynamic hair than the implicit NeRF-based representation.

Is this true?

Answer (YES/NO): NO